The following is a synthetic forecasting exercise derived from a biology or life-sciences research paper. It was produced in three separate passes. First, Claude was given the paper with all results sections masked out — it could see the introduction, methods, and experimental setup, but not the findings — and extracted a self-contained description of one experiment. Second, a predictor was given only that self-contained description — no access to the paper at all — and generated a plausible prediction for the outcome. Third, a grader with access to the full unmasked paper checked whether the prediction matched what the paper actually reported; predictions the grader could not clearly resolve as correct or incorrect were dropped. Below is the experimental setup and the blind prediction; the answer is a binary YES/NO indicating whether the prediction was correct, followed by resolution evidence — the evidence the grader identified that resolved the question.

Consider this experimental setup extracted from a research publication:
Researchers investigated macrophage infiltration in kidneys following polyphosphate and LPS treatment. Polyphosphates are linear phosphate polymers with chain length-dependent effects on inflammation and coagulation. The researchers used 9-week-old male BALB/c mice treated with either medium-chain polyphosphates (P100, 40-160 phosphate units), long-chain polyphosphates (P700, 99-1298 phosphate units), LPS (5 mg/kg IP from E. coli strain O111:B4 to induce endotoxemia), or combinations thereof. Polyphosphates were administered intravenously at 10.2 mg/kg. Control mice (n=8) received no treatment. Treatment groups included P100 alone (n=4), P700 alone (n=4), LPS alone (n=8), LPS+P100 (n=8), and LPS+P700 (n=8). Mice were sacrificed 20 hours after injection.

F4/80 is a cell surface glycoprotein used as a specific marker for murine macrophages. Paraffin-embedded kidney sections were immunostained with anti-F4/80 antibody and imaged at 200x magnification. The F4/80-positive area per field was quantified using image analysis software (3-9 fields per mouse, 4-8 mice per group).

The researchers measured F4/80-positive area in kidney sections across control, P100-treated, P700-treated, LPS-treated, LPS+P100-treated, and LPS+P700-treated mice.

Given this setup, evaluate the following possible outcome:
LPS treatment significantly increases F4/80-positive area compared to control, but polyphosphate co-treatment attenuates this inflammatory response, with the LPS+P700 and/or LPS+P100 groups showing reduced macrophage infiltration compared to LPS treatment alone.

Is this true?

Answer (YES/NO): NO